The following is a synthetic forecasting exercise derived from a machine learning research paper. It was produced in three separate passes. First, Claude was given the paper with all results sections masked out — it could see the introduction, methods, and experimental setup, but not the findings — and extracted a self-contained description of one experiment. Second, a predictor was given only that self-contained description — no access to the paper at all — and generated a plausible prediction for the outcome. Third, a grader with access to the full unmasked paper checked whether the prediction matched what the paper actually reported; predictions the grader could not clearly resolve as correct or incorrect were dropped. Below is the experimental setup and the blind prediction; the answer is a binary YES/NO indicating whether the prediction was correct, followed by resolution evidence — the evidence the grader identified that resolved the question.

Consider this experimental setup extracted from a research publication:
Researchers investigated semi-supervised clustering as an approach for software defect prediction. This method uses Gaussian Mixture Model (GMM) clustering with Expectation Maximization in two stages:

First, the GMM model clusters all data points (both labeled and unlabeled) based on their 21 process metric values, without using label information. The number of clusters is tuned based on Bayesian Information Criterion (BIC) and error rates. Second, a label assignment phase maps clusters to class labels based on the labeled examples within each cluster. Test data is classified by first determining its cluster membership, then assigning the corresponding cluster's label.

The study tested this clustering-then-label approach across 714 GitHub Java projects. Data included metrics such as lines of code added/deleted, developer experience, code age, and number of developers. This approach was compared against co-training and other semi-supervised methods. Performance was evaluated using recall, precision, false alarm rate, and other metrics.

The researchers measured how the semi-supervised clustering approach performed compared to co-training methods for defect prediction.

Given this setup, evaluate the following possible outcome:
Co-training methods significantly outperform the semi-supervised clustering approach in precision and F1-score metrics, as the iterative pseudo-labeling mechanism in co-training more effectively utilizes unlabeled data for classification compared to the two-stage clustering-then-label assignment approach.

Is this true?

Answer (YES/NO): NO